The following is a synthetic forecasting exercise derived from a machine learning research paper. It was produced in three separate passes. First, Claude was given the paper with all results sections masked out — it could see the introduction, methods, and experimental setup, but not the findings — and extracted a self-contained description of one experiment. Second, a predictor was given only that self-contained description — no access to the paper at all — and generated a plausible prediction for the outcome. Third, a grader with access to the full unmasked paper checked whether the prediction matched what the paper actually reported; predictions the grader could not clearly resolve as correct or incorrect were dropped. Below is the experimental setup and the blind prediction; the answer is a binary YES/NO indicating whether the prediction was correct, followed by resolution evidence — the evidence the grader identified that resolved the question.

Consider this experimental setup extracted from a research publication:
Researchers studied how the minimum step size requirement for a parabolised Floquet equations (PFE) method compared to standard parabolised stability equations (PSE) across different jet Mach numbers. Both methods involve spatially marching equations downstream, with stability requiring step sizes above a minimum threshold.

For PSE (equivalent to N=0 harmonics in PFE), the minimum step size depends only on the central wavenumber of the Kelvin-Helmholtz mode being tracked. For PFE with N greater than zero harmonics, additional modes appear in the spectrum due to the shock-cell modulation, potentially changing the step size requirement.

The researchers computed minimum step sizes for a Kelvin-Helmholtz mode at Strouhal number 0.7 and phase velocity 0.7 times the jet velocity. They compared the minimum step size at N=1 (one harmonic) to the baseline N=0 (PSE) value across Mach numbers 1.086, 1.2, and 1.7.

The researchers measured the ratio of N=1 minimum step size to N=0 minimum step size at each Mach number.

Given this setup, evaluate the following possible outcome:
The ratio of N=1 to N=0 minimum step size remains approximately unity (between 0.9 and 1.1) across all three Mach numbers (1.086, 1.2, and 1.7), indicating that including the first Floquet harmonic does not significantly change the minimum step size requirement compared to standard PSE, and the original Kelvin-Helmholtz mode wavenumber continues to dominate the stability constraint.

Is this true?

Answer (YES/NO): NO